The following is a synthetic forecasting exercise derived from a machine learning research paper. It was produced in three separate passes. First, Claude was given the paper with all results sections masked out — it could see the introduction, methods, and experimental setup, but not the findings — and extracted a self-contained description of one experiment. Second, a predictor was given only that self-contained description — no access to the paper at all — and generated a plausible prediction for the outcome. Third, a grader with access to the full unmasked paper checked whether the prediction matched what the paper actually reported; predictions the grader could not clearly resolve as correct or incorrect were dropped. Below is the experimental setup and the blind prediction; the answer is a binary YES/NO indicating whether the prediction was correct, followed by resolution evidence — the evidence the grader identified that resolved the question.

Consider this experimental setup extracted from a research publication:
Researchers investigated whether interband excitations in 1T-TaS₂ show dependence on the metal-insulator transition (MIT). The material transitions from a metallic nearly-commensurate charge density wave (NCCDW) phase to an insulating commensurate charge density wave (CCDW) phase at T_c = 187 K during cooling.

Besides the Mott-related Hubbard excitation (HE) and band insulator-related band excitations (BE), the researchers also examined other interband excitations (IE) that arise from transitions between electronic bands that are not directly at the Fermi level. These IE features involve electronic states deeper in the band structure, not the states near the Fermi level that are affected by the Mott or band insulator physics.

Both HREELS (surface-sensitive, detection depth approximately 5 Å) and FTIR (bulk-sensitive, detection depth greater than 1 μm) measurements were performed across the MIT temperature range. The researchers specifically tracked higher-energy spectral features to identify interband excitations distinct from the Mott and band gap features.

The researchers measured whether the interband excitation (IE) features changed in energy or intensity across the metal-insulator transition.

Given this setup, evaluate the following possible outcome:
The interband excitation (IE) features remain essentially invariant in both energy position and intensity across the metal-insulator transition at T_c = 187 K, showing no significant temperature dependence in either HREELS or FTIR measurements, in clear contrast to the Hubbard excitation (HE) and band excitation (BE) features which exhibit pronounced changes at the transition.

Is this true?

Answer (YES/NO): NO